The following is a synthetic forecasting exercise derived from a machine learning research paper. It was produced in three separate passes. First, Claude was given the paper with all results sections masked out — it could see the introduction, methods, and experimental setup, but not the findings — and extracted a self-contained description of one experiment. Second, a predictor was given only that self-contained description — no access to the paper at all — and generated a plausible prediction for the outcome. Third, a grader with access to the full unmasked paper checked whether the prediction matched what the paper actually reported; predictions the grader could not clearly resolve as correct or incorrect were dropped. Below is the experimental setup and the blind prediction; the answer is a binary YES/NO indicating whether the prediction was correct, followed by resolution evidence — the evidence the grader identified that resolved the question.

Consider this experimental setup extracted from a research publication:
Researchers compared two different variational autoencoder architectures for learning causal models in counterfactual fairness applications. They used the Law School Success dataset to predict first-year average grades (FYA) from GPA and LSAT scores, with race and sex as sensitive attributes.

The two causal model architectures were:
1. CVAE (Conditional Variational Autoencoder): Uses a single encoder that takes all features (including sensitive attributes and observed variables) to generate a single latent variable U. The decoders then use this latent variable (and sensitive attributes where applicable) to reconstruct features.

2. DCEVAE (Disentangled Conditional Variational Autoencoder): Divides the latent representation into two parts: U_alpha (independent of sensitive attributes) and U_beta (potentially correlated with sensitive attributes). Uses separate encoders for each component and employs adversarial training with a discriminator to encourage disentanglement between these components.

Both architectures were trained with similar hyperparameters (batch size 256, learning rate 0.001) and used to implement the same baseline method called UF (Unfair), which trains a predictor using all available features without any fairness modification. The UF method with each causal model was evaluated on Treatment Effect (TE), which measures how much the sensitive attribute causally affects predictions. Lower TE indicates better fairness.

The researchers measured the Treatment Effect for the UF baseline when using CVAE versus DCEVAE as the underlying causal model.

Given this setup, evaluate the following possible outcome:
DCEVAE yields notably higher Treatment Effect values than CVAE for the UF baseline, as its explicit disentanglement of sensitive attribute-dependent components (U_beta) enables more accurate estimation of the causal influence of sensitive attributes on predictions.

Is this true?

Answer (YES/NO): NO